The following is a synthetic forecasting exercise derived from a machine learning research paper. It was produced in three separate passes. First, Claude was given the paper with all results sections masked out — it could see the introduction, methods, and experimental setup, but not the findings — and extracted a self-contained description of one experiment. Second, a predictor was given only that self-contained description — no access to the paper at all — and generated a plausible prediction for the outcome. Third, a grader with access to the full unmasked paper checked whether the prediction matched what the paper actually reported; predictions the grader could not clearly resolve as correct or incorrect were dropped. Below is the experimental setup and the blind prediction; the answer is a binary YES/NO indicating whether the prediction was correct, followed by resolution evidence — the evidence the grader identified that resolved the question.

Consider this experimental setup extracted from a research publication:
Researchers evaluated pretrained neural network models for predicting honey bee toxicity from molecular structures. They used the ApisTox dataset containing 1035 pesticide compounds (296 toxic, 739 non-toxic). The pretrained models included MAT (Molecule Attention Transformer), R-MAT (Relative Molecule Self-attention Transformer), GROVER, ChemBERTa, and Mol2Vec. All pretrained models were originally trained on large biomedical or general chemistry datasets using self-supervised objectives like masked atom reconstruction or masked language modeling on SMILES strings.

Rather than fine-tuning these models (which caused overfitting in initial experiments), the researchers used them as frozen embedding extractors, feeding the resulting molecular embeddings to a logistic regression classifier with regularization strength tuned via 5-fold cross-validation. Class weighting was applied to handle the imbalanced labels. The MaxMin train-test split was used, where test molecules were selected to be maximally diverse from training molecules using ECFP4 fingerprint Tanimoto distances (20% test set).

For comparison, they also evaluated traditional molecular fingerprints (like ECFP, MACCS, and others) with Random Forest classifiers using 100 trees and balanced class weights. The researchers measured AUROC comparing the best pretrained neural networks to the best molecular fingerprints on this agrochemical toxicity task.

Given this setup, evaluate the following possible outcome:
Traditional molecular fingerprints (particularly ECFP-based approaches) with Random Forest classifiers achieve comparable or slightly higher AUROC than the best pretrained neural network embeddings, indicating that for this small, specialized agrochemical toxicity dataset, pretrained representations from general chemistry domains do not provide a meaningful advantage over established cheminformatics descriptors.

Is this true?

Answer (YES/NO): NO